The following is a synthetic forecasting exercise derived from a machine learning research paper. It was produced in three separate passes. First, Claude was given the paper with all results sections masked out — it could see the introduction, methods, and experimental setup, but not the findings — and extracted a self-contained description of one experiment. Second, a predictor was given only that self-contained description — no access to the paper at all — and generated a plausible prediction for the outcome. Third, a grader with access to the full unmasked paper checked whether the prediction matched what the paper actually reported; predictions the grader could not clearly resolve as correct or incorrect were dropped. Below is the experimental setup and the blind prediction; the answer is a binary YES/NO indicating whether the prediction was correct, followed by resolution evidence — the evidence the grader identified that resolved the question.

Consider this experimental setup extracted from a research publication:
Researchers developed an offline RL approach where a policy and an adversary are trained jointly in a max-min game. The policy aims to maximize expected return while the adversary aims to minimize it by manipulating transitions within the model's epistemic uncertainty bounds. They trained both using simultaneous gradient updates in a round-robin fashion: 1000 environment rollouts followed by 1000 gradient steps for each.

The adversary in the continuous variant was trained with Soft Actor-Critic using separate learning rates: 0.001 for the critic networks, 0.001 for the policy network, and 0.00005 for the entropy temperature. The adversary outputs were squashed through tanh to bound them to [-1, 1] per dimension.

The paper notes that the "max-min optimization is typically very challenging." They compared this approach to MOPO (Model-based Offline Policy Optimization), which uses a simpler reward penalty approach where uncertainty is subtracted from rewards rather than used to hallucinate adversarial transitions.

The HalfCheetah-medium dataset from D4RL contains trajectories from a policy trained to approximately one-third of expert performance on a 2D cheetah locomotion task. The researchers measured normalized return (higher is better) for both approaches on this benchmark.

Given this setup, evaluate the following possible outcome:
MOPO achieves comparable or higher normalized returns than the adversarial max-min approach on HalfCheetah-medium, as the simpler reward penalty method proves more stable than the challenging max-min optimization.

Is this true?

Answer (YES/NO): YES